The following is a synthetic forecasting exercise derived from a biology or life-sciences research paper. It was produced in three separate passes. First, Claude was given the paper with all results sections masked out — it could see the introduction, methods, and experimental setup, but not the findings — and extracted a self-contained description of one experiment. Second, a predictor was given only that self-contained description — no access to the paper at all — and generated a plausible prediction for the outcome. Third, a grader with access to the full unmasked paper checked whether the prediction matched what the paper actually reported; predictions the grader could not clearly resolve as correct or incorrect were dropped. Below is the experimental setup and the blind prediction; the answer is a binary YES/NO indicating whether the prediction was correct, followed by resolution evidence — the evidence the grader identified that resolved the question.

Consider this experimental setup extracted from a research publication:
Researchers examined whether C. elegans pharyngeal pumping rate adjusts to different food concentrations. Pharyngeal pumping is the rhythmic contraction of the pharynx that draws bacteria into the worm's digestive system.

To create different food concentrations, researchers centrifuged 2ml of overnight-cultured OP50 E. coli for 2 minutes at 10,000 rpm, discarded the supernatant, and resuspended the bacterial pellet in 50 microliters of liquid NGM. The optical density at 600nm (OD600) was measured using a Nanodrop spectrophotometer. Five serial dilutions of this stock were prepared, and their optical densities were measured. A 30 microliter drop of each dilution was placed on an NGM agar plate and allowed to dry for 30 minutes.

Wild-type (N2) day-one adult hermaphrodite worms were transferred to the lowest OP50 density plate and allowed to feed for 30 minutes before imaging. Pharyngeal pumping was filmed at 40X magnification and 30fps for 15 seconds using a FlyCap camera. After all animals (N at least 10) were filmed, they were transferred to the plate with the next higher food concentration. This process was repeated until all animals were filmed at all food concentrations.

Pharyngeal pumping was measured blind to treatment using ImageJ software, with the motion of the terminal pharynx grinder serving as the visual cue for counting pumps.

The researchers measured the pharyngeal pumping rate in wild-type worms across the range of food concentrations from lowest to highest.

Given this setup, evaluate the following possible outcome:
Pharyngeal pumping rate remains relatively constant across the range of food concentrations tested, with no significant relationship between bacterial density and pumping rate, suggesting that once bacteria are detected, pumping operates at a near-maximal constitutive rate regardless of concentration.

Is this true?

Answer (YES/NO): NO